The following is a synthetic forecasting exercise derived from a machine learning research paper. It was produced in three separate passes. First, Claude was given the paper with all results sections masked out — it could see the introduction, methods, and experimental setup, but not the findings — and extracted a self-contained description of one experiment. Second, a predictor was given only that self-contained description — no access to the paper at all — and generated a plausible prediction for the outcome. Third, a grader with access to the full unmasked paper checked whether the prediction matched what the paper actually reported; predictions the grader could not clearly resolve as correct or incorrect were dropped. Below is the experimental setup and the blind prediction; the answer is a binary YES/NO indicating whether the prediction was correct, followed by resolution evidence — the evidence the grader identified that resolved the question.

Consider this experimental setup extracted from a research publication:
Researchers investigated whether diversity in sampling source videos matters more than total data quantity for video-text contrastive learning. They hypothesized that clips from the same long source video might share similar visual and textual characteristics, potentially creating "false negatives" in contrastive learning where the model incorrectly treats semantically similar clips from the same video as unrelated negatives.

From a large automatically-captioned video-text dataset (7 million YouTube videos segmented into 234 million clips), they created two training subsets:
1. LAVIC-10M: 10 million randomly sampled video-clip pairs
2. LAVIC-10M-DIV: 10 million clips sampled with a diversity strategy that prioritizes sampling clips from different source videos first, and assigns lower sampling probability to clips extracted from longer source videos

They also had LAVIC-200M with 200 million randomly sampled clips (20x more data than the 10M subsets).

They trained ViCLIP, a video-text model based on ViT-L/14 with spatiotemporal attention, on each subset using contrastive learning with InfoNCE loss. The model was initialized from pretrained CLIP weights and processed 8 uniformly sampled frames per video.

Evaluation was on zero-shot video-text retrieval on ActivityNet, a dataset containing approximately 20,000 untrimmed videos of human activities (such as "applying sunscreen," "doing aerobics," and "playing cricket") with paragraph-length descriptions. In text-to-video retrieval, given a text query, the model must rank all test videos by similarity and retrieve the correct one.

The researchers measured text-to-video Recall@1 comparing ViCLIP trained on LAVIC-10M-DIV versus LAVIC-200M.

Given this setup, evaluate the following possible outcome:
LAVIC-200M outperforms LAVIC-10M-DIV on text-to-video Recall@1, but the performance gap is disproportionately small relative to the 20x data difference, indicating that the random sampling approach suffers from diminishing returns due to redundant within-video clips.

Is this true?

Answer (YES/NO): NO